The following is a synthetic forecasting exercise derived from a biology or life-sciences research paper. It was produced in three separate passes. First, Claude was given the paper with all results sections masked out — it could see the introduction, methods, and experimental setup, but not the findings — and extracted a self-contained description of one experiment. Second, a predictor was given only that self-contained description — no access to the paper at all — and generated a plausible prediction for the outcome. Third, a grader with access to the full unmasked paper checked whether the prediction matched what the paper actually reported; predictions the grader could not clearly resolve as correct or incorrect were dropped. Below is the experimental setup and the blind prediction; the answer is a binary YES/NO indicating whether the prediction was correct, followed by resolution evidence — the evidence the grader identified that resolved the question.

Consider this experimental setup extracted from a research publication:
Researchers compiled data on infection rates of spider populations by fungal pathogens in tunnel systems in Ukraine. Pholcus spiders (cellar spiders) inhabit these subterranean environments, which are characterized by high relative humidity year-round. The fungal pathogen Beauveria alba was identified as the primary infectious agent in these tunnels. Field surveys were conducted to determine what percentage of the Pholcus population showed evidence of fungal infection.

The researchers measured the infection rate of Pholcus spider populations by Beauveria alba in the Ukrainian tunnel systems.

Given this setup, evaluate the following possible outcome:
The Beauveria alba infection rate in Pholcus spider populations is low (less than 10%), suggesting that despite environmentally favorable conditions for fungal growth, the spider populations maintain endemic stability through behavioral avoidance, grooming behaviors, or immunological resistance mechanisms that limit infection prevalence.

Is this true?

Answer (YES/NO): NO